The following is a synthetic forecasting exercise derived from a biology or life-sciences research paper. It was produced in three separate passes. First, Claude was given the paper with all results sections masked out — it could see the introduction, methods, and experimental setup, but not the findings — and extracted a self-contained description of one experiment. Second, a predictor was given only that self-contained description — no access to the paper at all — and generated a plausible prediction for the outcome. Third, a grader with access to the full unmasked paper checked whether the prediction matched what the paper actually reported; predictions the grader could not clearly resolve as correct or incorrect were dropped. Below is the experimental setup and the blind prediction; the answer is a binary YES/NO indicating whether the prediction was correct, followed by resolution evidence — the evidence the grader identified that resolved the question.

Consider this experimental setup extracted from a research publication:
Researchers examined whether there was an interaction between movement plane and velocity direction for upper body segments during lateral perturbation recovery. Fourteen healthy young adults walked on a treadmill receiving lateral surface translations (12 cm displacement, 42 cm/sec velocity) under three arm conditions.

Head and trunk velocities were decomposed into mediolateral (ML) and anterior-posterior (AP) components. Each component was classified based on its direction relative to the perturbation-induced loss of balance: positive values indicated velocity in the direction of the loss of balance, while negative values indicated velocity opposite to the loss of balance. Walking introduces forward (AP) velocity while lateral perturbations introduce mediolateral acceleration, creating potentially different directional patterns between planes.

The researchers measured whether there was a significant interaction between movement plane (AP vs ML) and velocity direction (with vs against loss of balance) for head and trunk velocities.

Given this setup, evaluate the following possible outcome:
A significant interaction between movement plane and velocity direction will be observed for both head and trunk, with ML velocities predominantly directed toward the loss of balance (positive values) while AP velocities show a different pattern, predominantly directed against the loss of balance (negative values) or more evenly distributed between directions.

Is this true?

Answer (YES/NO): NO